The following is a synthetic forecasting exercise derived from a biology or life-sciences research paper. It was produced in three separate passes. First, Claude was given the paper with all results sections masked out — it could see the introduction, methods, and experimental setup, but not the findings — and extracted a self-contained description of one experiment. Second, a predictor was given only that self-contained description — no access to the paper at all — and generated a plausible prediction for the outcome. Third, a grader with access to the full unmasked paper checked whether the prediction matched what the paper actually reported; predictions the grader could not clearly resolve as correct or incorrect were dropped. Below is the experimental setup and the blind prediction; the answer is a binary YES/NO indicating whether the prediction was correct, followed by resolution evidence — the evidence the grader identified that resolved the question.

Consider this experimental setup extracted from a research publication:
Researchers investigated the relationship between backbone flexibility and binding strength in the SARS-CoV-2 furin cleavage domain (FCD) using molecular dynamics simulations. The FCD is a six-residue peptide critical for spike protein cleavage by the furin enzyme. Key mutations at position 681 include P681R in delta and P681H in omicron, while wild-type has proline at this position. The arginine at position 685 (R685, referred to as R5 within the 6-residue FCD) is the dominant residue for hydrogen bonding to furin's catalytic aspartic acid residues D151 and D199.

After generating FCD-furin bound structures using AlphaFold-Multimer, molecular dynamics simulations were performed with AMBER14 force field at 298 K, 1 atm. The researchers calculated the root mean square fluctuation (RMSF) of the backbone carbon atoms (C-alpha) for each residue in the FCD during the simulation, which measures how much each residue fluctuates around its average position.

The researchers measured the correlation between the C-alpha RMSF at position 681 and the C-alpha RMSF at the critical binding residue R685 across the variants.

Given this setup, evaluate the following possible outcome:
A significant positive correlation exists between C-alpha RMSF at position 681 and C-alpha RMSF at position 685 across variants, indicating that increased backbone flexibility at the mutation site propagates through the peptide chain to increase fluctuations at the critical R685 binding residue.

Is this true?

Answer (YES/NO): YES